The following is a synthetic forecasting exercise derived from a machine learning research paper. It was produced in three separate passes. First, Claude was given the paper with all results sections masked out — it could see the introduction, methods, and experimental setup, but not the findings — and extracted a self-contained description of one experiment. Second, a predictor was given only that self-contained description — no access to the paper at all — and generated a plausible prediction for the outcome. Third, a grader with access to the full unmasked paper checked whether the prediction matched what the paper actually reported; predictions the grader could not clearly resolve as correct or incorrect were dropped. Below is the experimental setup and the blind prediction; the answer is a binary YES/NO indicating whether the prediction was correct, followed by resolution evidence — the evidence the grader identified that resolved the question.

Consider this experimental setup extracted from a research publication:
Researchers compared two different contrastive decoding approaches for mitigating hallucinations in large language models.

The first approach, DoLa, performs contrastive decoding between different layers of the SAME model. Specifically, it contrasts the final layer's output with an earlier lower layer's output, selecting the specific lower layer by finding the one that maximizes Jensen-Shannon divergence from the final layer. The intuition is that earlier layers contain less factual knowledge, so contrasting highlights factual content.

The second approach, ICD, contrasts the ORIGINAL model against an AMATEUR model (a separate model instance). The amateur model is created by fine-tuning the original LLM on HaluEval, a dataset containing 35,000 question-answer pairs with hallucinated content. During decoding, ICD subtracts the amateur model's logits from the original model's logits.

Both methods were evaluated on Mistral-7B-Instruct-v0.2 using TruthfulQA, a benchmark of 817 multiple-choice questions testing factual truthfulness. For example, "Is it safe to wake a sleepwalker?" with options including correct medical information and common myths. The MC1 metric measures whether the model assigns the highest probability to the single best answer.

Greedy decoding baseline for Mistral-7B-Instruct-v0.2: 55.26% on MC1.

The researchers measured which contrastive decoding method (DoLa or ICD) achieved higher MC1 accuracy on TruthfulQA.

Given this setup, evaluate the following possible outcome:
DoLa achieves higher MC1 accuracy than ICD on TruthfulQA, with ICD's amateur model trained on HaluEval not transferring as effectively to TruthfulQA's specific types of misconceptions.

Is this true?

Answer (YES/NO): NO